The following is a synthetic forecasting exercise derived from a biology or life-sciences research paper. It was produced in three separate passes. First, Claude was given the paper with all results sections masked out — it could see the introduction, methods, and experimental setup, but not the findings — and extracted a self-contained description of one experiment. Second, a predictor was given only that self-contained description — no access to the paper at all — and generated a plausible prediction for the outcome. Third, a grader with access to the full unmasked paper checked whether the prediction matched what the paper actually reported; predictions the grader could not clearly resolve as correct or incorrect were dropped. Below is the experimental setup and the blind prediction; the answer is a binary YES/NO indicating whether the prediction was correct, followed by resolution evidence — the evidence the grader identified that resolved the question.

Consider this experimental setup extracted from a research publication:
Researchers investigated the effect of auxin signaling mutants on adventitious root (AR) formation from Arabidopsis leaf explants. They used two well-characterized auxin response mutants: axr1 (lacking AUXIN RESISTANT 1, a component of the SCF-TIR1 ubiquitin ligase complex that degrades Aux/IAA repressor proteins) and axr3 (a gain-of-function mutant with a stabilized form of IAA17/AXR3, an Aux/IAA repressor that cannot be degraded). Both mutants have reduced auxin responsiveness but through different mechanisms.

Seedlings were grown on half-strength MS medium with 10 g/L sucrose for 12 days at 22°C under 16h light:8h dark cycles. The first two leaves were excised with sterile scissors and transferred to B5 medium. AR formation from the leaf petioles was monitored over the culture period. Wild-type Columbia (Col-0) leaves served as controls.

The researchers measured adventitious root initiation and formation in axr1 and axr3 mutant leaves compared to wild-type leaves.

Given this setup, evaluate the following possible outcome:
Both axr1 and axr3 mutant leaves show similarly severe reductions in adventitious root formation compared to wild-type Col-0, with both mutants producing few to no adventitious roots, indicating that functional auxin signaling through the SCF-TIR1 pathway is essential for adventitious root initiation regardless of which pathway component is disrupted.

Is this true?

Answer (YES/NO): NO